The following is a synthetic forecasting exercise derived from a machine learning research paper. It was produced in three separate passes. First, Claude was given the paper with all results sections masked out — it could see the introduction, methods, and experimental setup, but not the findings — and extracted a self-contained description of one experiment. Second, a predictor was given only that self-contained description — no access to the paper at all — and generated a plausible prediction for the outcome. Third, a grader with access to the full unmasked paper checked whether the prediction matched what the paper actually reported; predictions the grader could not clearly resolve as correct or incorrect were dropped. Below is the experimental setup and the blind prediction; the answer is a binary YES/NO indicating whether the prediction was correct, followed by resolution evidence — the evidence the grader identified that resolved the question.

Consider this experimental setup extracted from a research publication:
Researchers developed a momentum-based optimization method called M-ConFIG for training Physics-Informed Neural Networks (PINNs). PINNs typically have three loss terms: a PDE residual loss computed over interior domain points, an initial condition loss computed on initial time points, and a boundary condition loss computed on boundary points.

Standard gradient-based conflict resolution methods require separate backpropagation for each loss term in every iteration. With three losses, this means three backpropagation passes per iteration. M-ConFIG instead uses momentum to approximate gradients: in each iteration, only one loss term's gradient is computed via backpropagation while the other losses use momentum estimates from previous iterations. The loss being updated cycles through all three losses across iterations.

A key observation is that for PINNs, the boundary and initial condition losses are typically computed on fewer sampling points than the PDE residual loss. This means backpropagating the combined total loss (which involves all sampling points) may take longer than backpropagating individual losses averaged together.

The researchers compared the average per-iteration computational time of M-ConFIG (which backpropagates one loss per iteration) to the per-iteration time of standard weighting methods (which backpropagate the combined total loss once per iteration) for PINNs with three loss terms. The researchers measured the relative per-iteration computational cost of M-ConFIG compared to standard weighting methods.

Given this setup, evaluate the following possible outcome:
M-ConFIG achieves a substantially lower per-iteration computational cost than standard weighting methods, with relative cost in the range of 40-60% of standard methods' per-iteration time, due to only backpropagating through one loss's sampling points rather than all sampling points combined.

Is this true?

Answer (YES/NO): YES